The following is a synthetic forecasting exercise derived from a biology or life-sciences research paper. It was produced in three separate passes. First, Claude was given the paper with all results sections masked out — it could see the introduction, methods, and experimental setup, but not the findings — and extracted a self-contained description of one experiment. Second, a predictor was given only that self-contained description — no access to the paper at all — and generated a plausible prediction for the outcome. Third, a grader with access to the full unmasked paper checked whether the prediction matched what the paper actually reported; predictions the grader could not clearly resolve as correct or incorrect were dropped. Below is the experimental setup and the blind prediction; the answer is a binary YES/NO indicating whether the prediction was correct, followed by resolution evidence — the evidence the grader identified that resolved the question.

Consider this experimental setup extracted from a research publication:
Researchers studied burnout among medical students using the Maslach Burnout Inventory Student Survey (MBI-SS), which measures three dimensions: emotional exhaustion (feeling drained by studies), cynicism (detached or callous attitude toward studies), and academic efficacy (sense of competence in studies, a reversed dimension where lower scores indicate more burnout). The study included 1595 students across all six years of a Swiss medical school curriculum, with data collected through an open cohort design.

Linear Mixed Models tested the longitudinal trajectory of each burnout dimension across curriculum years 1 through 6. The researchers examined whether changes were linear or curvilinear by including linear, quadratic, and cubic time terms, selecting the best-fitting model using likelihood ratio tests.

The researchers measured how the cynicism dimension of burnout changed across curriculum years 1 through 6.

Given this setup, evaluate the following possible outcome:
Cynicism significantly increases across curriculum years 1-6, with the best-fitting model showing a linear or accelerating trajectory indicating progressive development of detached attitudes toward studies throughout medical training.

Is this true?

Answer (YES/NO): YES